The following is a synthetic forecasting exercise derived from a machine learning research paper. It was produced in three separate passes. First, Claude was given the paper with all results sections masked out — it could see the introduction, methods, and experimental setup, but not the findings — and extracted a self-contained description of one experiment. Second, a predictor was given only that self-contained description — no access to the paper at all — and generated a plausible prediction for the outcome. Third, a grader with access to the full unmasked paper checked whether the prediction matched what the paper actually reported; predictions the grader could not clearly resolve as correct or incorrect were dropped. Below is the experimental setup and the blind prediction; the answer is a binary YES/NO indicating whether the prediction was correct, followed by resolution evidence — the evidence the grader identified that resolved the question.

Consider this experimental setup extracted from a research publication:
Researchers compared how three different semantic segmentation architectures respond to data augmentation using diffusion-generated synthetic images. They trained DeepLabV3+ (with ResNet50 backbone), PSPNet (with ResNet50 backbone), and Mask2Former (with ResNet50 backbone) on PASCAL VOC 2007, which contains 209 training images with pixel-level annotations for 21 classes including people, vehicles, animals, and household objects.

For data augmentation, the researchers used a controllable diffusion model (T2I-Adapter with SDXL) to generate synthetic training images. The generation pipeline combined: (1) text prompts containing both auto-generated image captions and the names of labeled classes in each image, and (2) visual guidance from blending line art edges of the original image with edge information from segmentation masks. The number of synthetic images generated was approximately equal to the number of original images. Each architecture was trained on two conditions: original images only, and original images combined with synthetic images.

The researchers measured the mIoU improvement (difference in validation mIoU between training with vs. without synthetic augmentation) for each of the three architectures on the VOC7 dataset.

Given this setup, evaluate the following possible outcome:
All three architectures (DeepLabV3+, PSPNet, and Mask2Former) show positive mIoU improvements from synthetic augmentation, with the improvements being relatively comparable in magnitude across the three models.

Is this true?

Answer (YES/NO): NO